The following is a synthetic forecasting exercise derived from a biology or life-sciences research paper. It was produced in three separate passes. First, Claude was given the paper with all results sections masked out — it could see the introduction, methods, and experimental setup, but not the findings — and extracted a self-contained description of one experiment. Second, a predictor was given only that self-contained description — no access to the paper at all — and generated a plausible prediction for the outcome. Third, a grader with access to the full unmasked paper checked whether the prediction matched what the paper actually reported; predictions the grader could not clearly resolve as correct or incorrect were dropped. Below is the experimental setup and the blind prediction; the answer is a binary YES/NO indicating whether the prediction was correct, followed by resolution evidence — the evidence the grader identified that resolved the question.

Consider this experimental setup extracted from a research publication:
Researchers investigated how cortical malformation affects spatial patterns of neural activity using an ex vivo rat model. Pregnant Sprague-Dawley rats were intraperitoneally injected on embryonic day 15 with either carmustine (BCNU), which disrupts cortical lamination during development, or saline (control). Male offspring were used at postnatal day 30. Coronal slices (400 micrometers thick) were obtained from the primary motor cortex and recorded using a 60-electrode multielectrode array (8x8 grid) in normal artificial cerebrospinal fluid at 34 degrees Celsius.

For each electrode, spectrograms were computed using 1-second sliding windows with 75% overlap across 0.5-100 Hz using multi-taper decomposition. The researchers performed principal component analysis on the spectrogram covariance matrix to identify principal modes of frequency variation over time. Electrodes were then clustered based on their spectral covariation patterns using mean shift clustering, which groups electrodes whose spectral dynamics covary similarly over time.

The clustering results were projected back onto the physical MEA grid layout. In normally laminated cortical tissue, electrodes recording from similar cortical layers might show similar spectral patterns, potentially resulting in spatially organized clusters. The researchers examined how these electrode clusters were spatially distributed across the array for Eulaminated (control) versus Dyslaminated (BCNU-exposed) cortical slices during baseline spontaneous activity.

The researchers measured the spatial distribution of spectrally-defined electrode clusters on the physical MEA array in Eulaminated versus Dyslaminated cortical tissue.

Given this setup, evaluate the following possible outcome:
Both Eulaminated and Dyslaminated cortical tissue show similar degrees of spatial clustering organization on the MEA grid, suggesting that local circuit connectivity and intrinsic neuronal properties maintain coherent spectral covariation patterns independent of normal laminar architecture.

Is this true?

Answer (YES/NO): NO